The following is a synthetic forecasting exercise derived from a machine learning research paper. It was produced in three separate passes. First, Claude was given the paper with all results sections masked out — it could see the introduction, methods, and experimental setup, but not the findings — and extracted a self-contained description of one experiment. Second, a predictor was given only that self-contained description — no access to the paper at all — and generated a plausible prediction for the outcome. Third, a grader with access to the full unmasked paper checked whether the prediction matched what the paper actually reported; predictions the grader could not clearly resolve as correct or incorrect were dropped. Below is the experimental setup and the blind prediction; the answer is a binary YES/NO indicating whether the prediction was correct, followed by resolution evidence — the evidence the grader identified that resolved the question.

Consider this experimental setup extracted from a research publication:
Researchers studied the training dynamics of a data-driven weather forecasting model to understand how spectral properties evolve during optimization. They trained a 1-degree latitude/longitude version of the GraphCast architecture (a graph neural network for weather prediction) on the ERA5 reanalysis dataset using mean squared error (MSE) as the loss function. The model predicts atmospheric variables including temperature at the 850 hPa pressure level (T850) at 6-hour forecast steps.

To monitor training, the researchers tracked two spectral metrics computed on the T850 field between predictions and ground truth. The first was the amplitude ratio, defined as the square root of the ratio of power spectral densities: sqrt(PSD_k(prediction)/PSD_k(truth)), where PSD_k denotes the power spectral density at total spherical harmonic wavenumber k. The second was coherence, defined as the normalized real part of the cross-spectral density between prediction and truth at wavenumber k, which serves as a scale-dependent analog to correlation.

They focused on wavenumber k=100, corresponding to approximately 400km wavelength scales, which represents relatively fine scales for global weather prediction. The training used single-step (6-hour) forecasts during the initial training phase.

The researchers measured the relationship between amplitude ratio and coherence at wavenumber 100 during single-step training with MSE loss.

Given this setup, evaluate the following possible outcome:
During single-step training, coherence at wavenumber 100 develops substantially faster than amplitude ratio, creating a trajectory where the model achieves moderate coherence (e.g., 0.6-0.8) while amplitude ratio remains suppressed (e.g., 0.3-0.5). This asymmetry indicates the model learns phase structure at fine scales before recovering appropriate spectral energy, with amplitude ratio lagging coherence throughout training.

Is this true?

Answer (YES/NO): NO